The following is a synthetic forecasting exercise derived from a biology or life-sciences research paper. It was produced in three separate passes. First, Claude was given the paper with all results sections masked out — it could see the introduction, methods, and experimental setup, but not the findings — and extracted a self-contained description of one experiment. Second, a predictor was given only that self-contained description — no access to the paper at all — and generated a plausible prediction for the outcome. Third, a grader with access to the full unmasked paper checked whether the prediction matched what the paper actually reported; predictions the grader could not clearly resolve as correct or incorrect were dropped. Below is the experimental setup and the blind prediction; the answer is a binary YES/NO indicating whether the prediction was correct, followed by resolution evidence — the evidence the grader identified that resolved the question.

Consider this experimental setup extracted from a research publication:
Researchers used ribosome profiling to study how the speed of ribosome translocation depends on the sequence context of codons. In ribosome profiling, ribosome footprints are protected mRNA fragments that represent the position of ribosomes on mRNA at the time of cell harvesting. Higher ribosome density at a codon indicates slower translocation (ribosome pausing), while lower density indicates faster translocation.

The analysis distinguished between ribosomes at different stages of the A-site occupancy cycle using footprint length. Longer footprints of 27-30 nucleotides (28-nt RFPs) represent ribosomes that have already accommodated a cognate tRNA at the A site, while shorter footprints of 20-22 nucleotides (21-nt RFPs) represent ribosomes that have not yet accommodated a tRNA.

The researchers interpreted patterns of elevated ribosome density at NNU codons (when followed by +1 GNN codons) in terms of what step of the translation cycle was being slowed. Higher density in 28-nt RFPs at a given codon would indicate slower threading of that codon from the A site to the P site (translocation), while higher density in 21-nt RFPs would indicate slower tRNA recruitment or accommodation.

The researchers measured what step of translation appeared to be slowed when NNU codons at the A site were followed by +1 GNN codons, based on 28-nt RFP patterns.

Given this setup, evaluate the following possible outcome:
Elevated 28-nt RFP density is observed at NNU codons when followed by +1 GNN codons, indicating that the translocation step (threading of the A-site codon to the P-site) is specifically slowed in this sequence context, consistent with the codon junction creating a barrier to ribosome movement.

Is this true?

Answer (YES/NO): YES